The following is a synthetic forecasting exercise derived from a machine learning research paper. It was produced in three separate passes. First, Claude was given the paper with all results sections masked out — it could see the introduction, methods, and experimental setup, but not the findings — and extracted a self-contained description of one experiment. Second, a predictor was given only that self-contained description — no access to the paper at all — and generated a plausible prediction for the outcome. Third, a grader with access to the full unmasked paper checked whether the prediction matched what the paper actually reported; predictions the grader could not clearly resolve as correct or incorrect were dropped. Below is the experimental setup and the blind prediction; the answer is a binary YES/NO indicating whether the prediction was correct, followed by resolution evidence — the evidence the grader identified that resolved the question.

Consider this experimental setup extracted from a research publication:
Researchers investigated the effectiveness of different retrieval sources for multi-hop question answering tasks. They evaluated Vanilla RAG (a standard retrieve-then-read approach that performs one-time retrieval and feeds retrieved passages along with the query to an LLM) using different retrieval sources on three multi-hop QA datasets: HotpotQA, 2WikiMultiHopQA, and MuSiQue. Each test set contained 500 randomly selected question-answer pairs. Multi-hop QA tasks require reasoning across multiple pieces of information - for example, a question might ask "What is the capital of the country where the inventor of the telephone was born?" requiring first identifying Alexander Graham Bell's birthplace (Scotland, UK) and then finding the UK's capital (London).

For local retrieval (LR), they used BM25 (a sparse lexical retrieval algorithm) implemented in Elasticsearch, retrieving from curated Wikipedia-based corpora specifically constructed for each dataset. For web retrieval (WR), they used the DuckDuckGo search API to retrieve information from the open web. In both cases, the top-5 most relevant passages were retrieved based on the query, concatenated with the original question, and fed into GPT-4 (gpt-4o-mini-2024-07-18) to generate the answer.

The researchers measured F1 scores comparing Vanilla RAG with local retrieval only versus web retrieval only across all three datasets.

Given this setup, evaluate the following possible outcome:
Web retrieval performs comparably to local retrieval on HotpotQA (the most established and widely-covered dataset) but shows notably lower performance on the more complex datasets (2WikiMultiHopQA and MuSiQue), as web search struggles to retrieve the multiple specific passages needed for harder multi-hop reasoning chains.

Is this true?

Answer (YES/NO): NO